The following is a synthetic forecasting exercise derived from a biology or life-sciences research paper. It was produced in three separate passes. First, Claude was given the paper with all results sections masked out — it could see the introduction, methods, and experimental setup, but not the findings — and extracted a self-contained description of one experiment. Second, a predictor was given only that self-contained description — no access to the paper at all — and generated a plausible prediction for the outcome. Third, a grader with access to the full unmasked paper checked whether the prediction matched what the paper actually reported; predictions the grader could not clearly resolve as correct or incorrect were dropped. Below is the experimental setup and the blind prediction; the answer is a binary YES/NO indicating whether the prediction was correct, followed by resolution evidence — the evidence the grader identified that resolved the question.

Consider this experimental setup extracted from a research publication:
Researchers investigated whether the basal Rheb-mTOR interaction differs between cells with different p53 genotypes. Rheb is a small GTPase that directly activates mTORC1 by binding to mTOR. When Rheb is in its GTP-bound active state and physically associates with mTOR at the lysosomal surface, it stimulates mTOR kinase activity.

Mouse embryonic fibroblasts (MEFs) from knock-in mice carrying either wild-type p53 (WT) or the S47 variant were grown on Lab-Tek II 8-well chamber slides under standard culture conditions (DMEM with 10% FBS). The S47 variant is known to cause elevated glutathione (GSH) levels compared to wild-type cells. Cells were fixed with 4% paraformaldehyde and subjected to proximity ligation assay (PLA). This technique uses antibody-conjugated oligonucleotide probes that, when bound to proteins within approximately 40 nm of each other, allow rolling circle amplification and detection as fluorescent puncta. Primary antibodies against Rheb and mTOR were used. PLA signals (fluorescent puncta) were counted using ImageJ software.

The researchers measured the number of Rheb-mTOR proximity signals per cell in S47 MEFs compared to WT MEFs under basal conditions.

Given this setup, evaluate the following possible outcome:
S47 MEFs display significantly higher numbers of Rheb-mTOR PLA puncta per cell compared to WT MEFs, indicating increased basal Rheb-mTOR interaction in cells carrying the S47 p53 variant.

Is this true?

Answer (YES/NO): YES